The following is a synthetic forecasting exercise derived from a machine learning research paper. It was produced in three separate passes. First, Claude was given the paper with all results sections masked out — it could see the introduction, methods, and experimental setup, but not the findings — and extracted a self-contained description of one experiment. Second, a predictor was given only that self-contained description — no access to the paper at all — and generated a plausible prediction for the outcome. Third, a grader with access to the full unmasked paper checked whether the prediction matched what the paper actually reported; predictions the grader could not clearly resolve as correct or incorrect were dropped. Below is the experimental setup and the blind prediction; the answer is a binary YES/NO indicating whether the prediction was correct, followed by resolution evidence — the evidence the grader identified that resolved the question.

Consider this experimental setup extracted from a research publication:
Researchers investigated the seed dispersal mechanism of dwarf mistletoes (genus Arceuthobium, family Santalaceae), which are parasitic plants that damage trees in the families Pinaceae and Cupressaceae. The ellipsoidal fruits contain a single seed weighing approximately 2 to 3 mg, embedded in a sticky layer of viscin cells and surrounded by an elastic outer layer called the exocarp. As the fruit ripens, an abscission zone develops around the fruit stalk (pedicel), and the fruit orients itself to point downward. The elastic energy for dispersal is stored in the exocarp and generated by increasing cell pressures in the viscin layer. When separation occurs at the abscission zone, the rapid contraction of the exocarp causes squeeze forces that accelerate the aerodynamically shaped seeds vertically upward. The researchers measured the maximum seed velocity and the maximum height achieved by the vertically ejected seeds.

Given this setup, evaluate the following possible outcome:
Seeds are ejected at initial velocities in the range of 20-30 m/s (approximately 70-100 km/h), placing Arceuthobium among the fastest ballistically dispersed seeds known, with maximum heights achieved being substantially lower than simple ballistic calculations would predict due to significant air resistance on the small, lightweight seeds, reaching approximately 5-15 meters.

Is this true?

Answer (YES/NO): NO